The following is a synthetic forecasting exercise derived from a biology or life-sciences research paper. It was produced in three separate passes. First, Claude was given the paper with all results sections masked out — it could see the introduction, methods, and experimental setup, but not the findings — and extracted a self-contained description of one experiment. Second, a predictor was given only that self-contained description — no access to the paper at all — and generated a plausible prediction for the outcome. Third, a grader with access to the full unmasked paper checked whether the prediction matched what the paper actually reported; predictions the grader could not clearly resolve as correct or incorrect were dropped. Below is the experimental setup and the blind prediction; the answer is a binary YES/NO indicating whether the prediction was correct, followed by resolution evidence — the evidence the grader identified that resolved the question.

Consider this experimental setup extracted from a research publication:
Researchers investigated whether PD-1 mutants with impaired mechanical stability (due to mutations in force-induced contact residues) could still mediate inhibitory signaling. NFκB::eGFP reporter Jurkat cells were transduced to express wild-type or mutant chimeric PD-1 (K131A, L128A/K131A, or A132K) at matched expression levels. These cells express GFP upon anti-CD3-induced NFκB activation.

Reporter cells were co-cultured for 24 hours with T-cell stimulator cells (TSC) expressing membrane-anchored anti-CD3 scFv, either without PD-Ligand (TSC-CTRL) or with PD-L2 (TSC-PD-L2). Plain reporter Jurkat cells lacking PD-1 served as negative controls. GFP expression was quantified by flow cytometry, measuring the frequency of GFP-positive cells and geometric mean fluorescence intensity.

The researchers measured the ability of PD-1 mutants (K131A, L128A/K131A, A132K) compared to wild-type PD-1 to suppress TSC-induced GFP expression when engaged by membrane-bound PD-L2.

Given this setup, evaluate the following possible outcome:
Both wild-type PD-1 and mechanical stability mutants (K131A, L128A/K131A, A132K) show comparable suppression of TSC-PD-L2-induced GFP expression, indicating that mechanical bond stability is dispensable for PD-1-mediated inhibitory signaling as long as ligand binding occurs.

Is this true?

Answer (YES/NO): NO